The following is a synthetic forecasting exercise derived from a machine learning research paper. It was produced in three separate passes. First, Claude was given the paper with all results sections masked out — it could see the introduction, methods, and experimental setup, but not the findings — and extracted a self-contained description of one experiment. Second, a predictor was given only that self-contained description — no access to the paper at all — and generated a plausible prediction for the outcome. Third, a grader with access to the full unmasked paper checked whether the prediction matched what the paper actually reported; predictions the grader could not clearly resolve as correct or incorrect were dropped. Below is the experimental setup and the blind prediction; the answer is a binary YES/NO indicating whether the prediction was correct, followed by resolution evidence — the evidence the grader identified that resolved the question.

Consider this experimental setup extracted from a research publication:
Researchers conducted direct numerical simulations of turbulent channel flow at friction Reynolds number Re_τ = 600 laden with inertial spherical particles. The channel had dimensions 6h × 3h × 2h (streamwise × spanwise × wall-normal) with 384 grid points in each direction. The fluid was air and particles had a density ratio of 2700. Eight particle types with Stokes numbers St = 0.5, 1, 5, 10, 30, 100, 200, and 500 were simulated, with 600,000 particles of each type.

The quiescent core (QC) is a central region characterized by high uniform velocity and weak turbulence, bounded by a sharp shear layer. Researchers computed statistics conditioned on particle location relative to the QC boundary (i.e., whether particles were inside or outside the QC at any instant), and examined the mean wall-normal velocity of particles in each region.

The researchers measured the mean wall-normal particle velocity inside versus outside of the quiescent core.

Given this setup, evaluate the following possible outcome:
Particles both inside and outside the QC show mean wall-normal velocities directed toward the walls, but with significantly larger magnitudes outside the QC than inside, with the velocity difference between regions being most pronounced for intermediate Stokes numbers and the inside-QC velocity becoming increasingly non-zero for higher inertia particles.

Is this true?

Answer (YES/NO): NO